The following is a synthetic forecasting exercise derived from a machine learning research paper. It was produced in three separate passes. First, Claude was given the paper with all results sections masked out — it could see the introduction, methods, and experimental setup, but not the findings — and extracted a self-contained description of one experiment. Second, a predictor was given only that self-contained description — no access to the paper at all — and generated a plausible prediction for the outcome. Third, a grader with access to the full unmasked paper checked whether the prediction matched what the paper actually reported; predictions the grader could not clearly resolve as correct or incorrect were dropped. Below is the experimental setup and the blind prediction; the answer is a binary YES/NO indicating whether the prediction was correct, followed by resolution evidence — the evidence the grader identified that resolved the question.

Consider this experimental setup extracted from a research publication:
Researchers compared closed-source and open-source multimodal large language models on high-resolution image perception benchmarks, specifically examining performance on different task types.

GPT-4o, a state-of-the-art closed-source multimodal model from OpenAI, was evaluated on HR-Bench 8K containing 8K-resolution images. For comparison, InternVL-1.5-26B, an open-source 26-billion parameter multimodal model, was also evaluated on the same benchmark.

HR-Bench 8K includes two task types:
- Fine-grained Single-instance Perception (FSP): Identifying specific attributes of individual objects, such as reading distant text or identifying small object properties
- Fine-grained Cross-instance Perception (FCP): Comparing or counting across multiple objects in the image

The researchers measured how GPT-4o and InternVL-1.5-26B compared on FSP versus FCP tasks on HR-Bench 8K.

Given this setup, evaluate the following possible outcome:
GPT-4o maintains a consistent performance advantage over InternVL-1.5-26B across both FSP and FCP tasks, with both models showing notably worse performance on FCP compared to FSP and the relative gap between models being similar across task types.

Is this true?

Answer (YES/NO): NO